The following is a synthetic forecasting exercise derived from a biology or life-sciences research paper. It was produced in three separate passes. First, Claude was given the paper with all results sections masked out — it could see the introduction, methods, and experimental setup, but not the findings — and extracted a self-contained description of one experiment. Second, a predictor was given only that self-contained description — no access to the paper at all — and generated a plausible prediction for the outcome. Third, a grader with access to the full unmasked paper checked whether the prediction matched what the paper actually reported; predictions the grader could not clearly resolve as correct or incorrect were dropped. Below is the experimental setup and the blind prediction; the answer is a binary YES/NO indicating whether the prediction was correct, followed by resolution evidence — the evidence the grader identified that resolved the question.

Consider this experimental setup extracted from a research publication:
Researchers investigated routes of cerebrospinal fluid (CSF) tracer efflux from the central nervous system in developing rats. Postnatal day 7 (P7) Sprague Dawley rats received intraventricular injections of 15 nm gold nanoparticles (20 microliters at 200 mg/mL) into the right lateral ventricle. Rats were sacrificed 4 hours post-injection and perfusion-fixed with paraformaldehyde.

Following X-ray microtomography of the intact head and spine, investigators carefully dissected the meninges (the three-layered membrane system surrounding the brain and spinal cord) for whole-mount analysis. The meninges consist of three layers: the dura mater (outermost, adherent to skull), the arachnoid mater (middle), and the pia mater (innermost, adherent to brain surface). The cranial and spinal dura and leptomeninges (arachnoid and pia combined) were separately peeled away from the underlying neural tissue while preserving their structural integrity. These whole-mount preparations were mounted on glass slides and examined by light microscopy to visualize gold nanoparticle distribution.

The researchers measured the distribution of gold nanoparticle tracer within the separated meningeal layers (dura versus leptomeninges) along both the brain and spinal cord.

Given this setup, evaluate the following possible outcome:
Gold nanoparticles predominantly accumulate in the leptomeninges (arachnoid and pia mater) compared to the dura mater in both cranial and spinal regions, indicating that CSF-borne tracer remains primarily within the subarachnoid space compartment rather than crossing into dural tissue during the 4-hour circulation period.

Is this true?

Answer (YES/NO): YES